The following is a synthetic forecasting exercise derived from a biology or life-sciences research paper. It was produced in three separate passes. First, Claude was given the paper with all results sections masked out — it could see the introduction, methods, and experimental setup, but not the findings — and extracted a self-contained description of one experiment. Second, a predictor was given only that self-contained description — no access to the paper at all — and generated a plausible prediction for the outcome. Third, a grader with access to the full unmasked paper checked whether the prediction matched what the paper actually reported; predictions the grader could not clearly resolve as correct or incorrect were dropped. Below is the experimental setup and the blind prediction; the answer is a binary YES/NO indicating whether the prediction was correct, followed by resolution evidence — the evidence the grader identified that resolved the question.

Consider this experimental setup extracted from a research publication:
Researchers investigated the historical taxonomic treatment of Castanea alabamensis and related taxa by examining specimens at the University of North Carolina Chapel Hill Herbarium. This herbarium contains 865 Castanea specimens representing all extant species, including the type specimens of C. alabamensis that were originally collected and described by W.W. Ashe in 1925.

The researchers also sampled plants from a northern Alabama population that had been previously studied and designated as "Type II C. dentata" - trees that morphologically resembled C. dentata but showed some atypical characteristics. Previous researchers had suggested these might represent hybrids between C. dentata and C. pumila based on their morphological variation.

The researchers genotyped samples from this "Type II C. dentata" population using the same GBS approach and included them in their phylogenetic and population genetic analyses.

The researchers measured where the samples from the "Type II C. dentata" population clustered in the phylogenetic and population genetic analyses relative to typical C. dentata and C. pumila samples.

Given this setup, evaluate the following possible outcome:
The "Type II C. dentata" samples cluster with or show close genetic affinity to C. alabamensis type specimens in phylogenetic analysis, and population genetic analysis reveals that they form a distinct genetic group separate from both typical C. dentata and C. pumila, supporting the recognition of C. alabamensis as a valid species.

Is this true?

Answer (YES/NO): NO